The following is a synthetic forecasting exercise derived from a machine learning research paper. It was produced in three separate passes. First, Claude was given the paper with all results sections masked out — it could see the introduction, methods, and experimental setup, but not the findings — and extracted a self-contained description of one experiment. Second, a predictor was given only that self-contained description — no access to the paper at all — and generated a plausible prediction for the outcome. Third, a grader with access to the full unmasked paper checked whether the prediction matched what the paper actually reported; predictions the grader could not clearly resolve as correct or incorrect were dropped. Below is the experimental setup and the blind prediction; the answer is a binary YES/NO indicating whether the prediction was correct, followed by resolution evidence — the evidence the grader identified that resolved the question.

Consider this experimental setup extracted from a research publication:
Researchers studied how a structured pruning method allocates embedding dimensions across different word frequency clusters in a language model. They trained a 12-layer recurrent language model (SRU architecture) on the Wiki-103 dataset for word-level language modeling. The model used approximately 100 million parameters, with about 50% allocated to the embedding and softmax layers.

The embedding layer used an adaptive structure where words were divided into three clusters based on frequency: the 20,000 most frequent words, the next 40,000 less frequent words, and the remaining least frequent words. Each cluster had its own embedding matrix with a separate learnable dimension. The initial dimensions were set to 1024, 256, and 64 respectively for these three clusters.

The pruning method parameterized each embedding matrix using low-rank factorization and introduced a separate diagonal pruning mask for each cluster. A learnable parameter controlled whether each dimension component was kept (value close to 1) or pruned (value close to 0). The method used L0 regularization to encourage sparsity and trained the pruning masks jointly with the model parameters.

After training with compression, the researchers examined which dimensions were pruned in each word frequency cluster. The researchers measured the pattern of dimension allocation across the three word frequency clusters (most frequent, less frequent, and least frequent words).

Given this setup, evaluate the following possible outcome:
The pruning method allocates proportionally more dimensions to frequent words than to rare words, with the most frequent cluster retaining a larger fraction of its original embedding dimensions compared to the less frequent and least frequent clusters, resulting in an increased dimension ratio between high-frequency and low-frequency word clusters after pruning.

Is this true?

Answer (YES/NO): YES